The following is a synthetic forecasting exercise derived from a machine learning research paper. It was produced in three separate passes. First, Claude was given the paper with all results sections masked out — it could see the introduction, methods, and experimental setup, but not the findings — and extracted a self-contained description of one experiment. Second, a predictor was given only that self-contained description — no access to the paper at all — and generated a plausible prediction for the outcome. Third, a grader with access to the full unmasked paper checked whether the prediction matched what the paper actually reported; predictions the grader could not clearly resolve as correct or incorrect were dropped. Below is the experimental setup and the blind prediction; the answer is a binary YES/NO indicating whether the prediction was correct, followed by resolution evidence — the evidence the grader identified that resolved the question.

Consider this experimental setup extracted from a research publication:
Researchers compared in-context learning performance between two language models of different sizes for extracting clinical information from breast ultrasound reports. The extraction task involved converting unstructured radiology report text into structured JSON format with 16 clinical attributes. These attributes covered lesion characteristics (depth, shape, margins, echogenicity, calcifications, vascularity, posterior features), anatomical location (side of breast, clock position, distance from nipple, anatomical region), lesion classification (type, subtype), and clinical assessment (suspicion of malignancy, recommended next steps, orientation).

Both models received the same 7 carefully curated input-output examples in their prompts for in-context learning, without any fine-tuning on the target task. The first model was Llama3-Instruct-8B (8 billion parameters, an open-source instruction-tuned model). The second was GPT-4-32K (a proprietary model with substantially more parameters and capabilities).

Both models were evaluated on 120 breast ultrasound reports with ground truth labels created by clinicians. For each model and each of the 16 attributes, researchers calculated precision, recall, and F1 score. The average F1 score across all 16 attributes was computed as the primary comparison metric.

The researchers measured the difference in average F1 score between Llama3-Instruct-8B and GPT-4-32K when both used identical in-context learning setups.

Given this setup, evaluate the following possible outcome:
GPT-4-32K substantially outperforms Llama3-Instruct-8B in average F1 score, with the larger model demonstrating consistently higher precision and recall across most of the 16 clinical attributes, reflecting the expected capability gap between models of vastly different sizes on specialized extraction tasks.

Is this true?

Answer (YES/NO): NO